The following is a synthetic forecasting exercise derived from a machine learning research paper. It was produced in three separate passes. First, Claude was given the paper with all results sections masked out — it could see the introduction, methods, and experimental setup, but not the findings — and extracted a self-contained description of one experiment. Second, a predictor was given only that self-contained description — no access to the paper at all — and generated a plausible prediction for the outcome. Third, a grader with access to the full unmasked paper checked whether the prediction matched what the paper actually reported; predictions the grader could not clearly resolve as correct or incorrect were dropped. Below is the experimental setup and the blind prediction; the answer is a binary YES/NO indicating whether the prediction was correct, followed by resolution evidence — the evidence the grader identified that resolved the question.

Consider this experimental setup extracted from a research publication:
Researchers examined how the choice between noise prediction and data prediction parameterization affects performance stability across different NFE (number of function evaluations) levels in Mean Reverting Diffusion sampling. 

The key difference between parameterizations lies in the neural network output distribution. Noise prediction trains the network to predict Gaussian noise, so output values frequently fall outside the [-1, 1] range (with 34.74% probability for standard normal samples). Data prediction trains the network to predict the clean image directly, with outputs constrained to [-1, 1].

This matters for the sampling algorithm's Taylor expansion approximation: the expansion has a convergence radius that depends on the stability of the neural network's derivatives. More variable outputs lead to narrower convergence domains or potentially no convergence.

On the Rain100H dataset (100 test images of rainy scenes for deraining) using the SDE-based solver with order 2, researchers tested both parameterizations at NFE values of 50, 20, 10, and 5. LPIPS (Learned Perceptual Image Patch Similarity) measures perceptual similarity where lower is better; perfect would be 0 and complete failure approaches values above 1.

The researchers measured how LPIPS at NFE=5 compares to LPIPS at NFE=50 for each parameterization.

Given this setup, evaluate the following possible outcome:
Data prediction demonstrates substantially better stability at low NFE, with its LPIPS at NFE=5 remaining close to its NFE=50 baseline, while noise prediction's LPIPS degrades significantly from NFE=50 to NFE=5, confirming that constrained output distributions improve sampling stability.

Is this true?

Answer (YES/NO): YES